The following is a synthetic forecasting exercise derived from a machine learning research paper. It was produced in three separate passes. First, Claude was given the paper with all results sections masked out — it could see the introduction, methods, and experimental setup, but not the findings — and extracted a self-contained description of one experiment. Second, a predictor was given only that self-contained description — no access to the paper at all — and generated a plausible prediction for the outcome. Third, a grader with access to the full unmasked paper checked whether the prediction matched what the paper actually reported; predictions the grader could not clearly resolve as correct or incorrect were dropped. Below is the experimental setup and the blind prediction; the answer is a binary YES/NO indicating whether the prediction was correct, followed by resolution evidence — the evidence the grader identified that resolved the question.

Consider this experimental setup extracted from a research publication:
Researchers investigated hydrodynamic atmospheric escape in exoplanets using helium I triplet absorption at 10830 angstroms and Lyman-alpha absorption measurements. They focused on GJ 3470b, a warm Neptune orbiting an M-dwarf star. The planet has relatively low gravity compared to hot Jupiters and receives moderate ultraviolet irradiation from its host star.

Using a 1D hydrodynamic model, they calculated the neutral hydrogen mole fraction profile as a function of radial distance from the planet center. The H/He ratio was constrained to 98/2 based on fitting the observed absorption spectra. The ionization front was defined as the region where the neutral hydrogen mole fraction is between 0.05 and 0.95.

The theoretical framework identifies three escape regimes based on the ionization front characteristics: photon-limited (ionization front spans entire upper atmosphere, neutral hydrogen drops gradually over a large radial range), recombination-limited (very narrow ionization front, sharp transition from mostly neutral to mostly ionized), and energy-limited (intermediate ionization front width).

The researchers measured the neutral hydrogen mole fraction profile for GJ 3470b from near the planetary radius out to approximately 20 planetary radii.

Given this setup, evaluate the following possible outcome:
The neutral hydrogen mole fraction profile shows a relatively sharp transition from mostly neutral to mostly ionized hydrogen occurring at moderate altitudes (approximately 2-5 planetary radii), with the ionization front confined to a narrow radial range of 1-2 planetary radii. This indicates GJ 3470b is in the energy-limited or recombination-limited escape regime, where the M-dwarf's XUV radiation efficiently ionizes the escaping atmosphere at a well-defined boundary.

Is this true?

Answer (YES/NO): NO